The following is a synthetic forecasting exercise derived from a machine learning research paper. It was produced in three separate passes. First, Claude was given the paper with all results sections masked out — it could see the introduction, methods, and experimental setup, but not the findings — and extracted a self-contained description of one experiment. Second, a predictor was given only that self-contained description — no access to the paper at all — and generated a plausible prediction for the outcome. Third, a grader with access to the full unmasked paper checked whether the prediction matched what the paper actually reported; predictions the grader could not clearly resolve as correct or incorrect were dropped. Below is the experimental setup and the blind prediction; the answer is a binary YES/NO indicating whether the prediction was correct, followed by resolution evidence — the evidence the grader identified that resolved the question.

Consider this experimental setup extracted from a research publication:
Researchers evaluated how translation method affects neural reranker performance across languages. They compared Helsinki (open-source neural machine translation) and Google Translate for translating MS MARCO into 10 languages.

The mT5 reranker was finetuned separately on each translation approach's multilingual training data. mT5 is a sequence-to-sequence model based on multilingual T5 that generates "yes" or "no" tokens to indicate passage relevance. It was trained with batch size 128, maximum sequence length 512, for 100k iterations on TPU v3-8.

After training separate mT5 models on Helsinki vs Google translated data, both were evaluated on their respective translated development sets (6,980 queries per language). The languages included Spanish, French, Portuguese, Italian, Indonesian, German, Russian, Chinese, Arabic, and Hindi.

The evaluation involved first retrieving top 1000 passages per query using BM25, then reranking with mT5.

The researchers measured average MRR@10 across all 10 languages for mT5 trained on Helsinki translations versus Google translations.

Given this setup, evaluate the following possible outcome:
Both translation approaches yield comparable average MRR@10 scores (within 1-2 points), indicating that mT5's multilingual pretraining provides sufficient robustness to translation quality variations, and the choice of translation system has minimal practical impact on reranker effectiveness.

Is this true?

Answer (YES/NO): NO